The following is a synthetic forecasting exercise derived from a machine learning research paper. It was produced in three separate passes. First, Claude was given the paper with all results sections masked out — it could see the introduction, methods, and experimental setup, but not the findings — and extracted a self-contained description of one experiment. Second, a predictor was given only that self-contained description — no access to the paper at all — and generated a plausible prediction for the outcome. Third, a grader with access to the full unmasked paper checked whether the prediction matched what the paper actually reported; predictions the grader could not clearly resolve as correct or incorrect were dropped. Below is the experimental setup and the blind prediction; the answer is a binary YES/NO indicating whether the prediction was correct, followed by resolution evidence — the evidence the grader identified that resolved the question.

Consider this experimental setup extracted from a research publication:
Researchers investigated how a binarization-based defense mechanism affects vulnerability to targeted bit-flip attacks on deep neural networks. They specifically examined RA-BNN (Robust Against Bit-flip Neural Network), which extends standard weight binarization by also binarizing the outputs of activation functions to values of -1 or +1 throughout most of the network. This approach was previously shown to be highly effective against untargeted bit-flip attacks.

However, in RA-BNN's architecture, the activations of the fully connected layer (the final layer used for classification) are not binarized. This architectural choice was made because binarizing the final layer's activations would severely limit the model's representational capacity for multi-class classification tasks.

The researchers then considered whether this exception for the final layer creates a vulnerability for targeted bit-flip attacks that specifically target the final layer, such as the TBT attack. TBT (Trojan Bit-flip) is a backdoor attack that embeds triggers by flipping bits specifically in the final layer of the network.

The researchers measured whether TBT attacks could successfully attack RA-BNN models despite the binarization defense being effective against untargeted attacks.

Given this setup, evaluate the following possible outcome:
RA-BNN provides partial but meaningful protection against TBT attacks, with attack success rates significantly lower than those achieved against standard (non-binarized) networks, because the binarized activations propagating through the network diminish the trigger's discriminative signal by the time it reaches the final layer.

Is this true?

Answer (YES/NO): NO